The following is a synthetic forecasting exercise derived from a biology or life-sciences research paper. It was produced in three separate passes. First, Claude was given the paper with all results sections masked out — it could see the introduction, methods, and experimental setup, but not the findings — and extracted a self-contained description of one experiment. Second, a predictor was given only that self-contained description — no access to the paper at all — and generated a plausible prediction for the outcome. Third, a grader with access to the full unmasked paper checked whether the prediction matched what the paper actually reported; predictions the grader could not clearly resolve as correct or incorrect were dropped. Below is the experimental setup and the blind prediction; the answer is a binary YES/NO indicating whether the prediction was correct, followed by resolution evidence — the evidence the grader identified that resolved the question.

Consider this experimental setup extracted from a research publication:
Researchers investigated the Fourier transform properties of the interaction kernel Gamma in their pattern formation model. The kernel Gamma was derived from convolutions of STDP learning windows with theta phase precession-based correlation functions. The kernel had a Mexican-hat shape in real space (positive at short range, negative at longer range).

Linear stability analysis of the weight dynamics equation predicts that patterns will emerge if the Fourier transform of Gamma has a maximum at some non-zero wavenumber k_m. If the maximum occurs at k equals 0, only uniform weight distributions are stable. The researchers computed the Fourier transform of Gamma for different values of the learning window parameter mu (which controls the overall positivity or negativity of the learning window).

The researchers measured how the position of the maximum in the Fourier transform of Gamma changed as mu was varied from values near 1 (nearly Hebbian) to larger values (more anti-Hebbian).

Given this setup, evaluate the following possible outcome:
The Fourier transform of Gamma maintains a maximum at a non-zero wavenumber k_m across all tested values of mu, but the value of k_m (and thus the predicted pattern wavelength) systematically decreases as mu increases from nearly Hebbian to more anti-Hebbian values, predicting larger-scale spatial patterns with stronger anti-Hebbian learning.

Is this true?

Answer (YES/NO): NO